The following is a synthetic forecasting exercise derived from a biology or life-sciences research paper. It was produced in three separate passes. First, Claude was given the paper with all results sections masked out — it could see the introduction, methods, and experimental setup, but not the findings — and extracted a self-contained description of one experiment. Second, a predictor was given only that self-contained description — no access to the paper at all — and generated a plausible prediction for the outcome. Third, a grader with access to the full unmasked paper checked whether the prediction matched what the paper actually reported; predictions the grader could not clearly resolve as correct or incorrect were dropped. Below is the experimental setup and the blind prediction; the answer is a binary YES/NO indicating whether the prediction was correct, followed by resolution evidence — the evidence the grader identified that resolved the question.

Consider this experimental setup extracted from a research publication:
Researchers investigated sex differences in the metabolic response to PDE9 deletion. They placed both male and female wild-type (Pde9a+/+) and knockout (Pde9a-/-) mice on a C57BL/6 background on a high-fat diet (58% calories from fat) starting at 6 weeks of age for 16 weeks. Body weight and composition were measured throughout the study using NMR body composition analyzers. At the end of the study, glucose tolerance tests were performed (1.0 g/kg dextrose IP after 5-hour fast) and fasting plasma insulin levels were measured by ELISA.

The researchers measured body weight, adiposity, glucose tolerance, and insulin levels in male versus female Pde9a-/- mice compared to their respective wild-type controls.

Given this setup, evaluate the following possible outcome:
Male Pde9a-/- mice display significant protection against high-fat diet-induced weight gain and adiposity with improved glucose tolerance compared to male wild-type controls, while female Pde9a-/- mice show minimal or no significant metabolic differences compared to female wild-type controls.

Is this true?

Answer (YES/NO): NO